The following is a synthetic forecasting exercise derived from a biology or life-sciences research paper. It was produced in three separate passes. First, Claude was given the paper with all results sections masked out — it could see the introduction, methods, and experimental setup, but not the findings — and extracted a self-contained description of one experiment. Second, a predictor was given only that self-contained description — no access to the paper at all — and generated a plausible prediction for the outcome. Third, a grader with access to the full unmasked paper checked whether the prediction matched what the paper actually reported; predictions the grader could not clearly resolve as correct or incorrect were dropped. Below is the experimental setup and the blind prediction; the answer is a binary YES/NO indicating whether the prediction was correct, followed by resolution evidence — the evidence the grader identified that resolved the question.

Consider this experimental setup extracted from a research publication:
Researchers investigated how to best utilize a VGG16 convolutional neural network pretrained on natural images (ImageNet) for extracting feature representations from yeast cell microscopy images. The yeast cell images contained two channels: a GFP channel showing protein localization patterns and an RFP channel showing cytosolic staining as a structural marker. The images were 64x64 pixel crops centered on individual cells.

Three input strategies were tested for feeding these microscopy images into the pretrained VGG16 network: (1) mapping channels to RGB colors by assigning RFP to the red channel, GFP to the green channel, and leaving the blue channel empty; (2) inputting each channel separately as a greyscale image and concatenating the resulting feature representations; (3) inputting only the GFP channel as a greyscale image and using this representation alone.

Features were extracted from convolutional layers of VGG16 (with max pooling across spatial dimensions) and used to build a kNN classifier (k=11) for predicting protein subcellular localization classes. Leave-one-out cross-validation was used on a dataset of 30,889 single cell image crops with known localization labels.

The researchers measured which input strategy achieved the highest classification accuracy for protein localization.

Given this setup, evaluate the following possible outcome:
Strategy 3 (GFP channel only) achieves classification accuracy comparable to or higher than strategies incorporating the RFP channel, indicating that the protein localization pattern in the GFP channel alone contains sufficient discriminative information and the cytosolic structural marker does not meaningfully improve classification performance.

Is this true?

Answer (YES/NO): YES